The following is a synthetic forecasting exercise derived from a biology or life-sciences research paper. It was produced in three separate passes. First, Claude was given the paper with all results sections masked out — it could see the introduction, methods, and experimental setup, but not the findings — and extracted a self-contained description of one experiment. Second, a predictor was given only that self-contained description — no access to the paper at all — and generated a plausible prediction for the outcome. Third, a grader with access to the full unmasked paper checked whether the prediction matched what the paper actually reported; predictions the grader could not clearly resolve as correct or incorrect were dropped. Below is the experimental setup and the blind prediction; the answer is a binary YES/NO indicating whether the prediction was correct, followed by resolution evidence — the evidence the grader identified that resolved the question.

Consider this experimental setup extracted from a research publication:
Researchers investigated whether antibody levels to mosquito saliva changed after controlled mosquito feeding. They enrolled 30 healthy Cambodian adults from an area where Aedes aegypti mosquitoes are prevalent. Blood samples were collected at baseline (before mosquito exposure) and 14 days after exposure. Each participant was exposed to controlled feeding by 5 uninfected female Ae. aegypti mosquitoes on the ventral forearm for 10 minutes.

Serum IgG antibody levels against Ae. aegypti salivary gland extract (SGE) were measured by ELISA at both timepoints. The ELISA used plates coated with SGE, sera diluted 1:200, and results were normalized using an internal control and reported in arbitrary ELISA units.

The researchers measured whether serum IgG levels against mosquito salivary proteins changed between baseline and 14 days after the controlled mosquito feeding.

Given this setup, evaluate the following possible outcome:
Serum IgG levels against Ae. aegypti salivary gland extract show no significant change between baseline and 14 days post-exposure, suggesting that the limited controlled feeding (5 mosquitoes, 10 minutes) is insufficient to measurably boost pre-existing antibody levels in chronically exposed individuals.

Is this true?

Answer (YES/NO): YES